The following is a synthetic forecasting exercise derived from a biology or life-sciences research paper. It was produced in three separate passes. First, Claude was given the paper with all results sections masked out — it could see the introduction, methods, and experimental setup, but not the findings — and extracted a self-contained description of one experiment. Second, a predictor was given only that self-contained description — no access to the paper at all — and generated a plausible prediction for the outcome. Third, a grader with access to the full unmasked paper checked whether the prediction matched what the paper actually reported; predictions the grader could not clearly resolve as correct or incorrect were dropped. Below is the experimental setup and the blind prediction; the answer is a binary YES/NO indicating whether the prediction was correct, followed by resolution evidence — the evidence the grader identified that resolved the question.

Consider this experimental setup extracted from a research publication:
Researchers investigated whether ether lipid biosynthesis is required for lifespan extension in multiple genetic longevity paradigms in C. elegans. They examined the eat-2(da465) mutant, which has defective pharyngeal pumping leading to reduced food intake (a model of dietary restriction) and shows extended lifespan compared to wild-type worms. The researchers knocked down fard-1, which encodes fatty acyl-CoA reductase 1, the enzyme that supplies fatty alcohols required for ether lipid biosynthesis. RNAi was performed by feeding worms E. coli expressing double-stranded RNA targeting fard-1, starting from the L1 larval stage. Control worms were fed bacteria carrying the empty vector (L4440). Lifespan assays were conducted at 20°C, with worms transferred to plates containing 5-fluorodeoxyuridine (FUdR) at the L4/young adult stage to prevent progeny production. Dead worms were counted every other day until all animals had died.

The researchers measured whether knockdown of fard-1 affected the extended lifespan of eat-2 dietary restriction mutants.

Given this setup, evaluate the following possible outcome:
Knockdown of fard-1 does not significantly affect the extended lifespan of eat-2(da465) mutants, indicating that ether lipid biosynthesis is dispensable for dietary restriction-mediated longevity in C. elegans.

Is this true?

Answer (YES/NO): NO